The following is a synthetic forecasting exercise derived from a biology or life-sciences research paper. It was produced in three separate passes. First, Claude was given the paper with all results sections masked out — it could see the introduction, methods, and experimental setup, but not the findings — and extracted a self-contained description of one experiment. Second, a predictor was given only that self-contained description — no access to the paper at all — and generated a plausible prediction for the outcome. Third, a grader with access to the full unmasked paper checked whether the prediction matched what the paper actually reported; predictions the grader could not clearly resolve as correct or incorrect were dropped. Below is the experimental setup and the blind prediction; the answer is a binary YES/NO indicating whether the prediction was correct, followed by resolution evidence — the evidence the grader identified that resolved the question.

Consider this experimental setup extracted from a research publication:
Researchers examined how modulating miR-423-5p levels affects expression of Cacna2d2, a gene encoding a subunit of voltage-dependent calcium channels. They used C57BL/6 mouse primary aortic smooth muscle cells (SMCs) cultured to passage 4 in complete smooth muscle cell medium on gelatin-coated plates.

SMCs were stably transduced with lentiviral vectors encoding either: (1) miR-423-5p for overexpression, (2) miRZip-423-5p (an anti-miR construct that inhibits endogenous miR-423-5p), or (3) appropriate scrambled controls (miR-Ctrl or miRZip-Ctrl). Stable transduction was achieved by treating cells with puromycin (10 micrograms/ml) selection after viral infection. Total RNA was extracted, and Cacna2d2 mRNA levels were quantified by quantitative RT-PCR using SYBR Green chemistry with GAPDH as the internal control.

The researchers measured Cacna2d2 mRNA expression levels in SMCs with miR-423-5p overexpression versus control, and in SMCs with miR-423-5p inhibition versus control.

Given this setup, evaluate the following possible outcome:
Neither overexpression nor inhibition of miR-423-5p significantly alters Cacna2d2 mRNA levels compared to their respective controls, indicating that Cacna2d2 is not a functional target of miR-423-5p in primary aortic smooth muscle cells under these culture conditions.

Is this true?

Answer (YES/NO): NO